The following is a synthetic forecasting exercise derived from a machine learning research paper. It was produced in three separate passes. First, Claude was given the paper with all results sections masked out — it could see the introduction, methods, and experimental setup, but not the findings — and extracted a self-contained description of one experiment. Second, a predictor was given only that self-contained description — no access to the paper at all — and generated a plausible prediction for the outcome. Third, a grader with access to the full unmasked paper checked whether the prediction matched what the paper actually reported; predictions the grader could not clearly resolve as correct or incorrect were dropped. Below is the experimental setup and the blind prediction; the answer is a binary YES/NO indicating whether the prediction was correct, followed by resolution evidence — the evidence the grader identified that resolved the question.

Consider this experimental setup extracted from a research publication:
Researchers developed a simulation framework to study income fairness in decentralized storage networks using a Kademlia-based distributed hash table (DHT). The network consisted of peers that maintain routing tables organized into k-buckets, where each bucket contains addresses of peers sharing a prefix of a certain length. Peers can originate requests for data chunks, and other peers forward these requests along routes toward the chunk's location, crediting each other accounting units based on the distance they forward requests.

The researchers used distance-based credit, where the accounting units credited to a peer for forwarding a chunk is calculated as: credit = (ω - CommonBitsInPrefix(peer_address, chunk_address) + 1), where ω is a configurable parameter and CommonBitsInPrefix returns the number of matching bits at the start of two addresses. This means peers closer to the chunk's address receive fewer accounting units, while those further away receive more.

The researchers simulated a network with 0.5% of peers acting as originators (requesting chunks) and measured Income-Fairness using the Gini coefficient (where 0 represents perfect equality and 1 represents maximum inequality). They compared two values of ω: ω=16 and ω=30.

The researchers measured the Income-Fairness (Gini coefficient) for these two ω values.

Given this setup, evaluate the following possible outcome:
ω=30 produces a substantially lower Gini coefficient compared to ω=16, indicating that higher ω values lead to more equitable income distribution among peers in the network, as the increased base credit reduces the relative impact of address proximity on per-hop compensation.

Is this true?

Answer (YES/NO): YES